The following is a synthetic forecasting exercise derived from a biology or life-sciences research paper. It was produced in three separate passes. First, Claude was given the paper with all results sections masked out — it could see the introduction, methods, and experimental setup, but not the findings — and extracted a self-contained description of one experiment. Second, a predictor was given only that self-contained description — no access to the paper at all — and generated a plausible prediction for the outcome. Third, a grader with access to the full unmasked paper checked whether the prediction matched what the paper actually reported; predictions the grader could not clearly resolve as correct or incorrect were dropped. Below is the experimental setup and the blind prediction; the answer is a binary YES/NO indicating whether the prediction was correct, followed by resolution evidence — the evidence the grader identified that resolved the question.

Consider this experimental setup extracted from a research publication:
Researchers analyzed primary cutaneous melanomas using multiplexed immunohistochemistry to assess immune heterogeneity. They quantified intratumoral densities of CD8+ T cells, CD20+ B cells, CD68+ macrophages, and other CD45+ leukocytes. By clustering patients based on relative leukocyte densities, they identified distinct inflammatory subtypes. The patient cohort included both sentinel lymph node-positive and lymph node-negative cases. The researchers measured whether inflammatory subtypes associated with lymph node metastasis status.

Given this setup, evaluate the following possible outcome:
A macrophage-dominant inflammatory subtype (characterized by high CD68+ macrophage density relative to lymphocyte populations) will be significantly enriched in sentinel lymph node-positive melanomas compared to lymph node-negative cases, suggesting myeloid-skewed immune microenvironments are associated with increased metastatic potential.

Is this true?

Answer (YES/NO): NO